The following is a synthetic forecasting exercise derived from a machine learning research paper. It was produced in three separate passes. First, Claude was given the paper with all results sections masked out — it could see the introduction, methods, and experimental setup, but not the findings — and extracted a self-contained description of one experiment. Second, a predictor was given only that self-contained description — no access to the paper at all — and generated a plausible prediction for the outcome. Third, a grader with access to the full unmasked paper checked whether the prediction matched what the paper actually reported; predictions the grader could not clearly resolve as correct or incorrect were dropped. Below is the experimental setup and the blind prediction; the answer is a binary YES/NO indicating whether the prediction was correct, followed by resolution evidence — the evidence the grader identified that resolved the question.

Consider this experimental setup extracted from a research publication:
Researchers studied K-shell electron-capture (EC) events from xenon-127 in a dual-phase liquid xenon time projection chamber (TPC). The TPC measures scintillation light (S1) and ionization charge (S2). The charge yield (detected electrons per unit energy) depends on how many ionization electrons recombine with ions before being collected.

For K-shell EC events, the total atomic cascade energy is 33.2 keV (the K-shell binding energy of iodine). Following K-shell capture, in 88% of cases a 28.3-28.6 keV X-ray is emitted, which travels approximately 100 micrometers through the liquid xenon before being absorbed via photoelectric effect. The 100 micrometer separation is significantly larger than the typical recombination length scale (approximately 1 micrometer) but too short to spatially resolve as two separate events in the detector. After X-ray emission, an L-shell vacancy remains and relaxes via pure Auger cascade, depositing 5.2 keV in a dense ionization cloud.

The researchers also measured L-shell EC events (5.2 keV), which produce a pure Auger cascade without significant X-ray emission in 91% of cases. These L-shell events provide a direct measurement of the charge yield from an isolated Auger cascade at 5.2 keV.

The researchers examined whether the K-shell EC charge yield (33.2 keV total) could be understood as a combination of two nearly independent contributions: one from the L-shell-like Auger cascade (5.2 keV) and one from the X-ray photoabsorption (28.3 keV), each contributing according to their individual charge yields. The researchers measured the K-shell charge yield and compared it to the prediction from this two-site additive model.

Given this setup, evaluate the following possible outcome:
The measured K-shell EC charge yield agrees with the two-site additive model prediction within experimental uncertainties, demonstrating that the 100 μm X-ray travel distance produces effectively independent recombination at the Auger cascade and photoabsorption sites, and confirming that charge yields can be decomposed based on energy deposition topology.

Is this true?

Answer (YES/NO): NO